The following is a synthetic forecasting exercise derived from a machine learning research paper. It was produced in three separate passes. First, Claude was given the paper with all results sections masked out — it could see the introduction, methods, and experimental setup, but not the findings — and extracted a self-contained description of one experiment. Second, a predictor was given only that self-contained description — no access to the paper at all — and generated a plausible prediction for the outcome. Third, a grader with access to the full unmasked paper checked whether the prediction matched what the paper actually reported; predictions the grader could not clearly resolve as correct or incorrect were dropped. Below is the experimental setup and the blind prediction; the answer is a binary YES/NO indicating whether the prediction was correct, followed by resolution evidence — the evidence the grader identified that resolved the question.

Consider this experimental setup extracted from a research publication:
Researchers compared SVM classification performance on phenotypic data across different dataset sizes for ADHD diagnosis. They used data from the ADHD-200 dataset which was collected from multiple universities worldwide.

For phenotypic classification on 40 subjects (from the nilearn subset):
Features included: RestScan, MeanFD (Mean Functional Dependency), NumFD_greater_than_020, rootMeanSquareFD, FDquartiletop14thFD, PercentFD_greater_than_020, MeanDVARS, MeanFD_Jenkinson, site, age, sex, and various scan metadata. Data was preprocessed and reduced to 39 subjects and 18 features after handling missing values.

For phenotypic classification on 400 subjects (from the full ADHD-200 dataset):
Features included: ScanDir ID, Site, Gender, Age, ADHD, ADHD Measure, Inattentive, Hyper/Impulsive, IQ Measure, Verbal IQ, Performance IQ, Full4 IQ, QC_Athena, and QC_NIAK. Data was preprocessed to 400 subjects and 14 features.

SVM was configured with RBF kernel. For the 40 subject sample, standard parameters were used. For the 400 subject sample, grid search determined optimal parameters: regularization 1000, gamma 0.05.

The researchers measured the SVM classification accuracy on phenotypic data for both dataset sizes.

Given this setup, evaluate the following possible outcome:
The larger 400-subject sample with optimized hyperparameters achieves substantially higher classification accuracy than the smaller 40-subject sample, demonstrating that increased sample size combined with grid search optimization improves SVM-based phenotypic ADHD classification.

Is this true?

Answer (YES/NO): NO